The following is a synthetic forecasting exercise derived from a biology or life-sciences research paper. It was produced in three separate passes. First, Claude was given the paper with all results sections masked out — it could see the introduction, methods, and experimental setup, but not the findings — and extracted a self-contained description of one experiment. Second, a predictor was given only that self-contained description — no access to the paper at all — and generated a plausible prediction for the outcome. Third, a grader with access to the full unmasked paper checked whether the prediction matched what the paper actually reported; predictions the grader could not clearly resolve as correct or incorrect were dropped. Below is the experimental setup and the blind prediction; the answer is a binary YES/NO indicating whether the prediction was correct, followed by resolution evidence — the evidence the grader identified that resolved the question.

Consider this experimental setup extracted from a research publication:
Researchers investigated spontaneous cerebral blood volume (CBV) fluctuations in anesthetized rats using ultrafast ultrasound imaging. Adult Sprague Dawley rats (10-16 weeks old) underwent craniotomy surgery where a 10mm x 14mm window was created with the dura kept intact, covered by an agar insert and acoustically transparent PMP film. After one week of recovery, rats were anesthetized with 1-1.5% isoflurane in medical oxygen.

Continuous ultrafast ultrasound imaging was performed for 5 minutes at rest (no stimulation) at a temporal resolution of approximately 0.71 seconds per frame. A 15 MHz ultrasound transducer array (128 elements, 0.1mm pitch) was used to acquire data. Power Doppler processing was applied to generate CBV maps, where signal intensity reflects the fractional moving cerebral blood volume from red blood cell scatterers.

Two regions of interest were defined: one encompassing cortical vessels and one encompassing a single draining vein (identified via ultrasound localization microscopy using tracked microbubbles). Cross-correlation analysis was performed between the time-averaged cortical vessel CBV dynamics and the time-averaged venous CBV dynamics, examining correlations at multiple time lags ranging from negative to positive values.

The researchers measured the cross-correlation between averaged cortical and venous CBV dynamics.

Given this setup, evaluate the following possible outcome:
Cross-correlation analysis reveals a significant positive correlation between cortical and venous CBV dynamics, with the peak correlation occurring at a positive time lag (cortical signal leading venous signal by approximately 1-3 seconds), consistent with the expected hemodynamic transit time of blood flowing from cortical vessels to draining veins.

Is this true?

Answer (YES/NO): NO